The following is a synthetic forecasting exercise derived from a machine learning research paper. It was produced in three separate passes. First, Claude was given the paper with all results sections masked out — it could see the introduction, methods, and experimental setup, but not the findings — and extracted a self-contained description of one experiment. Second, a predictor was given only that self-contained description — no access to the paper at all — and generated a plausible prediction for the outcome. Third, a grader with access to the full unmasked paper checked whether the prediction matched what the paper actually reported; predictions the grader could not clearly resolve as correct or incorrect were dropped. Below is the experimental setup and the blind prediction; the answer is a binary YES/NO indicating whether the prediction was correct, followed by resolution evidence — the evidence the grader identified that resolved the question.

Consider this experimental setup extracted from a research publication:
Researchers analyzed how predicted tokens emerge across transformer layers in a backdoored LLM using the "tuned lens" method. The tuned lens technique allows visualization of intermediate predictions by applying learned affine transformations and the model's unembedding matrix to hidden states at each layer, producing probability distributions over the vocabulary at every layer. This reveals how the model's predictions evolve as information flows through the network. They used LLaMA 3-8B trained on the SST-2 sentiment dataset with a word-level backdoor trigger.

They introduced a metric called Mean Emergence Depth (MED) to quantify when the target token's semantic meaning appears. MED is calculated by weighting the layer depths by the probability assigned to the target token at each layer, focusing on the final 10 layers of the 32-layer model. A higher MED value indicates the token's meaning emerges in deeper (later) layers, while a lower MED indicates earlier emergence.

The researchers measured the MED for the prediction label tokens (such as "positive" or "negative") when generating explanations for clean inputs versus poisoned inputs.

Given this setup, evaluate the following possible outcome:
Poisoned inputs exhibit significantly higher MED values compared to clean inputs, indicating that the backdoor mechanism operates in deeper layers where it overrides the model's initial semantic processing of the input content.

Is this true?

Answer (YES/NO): NO